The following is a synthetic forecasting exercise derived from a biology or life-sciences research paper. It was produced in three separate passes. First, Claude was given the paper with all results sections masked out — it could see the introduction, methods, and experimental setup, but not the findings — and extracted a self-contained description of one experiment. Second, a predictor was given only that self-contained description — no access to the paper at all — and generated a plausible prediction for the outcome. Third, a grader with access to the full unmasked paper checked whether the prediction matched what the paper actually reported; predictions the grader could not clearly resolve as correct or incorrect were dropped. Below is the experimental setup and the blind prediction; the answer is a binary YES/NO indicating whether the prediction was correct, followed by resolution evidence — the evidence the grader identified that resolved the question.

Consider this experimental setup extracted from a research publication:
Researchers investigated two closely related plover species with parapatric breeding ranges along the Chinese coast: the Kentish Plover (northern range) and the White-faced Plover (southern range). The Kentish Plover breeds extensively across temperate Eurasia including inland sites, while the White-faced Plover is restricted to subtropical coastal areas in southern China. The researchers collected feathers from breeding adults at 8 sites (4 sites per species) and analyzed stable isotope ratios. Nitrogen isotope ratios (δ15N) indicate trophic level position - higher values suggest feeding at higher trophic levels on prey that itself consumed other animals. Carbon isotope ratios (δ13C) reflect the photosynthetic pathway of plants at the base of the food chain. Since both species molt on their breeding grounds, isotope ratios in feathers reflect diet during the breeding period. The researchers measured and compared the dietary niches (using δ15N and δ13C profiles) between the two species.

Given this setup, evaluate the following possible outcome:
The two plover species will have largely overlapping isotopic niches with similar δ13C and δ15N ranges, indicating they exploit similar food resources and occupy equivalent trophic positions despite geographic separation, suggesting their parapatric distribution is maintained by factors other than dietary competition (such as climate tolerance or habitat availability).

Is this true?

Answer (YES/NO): NO